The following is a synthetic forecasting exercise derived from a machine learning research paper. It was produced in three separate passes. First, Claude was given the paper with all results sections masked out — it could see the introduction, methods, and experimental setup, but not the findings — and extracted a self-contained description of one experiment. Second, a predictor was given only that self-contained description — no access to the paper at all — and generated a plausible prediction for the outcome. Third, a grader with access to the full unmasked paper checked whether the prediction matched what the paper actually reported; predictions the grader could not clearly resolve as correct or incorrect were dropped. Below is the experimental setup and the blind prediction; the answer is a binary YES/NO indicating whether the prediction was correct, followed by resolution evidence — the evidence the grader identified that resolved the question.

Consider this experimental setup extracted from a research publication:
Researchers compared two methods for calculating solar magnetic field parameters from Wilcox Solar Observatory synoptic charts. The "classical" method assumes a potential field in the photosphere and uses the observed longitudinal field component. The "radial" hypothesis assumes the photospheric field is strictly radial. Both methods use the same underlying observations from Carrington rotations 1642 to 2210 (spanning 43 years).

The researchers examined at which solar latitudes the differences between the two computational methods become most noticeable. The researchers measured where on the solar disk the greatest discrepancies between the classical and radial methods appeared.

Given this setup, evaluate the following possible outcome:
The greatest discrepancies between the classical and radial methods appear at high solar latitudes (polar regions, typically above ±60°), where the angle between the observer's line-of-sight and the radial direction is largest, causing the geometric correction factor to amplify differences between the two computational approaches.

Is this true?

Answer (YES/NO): NO